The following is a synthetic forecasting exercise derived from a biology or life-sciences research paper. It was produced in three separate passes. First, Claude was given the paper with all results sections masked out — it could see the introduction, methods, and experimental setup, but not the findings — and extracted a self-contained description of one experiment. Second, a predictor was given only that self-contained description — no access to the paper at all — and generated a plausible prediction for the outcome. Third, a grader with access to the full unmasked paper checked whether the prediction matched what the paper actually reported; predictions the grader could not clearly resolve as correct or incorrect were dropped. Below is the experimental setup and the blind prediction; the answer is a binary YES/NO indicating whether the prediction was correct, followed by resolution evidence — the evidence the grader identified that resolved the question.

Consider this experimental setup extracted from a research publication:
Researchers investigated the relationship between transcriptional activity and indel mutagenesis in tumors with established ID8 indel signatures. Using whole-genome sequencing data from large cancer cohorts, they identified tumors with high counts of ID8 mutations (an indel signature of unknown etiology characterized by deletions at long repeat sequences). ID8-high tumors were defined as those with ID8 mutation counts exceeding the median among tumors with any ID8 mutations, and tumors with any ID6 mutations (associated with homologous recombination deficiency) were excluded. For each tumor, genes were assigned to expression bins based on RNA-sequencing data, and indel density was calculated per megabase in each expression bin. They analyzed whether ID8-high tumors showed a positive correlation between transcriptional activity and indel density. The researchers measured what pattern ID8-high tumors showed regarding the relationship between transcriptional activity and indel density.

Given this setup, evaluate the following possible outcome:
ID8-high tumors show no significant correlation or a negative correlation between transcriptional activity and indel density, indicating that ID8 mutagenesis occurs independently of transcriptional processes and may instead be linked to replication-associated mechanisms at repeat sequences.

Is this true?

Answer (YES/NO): YES